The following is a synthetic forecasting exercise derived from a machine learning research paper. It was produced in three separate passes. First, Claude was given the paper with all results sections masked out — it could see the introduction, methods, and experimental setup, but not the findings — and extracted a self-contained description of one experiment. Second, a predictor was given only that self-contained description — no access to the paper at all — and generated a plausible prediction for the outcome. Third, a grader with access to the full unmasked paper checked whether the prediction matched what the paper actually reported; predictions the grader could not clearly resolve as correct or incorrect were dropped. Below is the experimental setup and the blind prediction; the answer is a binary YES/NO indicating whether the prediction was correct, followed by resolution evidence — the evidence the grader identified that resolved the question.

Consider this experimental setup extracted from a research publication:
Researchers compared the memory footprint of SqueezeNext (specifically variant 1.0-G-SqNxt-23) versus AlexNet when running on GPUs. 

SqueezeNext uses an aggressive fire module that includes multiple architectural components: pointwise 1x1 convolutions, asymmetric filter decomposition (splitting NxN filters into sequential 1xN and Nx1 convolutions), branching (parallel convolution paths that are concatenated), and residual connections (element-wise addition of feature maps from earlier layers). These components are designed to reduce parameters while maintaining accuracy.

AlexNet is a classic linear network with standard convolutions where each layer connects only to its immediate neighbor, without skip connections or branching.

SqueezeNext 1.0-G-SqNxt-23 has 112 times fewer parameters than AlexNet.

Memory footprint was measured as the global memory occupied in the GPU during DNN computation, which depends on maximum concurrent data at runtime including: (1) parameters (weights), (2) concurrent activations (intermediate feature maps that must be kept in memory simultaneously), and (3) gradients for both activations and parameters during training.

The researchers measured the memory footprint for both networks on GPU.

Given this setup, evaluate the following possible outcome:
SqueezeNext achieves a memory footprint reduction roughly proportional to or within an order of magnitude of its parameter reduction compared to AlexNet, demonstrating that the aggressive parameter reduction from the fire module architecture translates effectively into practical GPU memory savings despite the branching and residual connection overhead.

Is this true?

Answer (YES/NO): NO